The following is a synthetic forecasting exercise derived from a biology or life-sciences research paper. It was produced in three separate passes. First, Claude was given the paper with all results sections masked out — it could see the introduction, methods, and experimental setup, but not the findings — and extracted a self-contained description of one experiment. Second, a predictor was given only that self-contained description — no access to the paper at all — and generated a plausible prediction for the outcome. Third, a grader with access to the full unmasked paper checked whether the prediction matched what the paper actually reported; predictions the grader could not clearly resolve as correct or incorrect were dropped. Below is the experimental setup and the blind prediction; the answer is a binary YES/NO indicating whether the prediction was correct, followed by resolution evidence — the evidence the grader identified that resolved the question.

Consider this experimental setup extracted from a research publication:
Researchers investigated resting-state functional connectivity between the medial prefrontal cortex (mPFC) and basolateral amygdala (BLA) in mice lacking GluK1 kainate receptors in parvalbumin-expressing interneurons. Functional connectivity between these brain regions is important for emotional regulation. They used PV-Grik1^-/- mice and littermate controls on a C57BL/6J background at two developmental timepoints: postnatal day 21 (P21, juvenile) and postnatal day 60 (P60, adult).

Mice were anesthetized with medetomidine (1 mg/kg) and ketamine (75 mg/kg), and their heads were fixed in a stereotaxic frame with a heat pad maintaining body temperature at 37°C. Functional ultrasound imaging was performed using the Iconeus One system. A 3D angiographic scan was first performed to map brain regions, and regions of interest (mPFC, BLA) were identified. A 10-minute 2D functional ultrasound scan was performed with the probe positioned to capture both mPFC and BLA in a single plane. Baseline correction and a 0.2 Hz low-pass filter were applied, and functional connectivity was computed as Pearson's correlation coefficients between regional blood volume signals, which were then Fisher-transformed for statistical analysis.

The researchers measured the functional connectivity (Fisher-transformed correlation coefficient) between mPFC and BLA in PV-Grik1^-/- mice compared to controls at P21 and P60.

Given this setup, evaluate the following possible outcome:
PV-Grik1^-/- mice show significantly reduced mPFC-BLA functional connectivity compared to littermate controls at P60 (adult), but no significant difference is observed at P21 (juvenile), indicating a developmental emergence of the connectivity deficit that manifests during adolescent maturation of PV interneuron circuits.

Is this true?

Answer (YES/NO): NO